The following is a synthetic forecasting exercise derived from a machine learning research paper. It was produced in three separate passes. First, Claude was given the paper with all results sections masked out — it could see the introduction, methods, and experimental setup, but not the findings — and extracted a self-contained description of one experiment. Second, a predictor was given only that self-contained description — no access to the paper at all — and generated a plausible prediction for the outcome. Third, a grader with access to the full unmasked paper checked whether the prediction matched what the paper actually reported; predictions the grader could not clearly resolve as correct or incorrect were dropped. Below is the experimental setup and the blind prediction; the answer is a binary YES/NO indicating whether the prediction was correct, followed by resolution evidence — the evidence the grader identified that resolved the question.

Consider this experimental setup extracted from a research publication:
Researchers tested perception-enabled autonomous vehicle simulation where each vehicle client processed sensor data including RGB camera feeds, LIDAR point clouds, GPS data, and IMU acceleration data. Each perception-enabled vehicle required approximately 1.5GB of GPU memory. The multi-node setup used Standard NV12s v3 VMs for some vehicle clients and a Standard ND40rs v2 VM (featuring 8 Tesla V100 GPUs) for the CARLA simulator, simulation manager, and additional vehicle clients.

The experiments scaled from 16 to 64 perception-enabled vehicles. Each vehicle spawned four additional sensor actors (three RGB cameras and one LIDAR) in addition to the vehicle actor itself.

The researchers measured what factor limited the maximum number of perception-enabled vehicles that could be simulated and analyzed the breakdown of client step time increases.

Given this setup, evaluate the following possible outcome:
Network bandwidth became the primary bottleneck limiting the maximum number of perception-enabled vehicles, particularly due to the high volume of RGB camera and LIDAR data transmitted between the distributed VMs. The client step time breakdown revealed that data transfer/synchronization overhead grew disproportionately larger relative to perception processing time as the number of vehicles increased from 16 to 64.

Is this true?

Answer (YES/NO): NO